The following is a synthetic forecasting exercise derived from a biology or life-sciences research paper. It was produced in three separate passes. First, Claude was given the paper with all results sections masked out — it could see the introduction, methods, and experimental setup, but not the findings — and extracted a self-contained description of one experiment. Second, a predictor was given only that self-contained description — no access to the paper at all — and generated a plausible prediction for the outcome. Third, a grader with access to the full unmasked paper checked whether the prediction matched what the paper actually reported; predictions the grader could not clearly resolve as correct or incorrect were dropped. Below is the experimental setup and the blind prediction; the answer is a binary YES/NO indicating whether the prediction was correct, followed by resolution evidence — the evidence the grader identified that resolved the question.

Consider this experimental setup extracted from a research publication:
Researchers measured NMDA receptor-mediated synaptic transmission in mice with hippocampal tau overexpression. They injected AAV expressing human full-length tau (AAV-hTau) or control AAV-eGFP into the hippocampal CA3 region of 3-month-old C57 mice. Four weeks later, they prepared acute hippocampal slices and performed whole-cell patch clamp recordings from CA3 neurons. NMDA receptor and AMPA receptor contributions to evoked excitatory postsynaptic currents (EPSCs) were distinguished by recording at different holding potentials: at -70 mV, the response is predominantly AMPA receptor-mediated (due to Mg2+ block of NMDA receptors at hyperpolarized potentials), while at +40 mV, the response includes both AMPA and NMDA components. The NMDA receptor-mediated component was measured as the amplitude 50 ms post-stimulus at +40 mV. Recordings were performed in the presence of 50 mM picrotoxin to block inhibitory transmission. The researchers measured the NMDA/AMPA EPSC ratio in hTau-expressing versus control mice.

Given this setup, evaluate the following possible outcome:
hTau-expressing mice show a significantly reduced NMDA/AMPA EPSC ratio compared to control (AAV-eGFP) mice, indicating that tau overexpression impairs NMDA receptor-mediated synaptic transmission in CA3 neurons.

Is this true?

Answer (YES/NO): YES